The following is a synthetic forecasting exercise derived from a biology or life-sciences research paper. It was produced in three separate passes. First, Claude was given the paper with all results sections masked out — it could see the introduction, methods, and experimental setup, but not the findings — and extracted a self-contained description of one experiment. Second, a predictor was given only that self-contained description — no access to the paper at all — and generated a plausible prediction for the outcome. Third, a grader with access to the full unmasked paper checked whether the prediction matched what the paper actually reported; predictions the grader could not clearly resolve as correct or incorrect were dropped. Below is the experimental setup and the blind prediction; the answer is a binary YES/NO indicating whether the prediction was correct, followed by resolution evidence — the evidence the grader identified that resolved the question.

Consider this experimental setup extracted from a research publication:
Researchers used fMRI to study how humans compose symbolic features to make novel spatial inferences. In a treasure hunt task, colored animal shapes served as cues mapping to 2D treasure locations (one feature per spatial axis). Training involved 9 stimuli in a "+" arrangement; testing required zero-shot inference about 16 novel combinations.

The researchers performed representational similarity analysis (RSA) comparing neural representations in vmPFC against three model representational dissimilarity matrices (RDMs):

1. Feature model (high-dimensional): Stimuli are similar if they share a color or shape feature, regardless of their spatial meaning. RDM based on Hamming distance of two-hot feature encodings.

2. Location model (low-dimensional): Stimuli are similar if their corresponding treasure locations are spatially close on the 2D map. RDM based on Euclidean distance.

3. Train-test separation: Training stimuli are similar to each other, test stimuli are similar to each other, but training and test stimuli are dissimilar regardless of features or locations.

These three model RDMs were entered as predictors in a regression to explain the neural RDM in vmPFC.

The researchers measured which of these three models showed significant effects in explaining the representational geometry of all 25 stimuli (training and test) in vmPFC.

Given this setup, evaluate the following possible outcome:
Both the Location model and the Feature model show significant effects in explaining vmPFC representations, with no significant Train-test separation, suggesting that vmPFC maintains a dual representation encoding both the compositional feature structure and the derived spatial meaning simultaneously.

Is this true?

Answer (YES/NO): NO